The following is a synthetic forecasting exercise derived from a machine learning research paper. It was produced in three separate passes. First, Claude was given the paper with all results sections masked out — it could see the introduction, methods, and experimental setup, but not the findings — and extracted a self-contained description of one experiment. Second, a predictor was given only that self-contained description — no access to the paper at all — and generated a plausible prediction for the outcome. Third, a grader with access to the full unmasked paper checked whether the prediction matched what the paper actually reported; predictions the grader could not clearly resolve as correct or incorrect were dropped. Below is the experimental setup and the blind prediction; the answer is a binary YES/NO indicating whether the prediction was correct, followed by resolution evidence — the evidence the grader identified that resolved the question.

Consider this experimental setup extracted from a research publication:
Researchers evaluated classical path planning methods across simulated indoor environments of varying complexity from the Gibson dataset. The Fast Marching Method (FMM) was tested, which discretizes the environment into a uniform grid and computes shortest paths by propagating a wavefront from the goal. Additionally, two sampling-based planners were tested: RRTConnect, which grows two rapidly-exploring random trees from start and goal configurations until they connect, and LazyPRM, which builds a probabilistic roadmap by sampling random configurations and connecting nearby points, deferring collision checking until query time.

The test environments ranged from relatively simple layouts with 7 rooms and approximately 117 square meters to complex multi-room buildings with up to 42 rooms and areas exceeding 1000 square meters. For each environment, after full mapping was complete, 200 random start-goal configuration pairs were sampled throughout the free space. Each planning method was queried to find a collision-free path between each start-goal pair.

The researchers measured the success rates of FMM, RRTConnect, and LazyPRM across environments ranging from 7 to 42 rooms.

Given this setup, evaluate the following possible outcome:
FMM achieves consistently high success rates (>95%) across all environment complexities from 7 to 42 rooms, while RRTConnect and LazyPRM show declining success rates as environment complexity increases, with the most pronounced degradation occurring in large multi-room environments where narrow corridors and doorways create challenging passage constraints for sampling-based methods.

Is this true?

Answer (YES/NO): NO